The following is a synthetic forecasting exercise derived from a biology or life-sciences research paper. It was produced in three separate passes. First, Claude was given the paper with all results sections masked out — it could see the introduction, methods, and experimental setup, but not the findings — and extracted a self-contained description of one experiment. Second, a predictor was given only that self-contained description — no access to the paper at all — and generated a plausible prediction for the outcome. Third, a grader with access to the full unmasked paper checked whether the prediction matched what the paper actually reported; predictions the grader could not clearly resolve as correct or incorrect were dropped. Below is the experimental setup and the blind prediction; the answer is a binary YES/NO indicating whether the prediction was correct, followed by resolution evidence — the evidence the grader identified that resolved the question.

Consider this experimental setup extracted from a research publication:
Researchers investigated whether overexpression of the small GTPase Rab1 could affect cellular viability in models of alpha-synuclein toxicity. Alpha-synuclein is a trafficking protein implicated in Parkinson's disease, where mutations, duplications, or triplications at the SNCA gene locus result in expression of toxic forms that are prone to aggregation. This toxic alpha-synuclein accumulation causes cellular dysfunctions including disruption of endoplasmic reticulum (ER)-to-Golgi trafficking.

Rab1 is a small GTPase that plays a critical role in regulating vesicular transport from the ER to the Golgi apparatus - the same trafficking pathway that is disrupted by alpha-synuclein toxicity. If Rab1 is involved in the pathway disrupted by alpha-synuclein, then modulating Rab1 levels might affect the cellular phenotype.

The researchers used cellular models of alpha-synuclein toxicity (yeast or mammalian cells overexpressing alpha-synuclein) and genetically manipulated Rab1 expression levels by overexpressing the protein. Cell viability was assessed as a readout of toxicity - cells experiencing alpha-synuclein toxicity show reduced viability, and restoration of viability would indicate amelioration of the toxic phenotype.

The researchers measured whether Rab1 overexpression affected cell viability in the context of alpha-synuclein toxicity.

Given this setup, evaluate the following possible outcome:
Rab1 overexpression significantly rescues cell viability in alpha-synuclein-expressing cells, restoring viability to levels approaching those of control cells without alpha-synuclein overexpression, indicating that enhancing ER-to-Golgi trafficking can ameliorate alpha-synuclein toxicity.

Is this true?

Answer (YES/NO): NO